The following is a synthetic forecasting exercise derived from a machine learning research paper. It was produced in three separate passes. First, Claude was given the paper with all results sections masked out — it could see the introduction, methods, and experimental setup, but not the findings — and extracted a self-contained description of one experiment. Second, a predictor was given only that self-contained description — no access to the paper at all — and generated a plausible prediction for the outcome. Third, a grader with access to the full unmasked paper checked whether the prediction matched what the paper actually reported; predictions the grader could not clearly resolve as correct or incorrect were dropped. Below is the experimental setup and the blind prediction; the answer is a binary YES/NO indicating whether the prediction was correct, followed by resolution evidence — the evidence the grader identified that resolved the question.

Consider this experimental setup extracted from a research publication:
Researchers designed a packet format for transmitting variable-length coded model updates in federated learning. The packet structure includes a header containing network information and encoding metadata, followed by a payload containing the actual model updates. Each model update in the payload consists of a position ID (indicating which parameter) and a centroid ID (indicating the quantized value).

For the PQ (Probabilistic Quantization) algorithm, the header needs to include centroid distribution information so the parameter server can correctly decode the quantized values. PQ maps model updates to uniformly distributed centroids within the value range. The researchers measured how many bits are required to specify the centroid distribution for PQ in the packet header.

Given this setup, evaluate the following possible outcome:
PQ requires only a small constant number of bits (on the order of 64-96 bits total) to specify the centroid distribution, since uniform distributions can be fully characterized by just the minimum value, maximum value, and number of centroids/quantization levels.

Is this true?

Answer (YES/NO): YES